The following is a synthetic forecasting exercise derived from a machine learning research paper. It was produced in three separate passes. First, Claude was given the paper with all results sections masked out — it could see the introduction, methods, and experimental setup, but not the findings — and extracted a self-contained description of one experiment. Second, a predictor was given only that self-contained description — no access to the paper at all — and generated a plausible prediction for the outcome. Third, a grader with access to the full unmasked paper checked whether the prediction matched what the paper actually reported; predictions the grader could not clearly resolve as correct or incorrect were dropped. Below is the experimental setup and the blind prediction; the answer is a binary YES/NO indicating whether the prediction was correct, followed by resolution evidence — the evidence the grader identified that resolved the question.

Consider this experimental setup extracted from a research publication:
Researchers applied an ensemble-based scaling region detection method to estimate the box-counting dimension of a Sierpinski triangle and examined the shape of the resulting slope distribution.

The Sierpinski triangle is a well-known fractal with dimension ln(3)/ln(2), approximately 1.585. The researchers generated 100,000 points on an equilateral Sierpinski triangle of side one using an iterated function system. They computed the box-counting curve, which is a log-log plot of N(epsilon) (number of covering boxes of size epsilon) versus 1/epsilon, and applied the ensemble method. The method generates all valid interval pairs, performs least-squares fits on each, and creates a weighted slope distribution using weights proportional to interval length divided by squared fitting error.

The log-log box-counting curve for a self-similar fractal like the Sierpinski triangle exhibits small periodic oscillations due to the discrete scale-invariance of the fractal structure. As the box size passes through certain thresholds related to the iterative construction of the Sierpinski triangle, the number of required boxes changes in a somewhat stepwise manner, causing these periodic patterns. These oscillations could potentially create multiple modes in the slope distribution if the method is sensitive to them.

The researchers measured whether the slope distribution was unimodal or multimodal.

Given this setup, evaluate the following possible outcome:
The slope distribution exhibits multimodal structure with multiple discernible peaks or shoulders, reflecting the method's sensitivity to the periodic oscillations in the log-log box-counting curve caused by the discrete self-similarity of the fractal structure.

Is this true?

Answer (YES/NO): NO